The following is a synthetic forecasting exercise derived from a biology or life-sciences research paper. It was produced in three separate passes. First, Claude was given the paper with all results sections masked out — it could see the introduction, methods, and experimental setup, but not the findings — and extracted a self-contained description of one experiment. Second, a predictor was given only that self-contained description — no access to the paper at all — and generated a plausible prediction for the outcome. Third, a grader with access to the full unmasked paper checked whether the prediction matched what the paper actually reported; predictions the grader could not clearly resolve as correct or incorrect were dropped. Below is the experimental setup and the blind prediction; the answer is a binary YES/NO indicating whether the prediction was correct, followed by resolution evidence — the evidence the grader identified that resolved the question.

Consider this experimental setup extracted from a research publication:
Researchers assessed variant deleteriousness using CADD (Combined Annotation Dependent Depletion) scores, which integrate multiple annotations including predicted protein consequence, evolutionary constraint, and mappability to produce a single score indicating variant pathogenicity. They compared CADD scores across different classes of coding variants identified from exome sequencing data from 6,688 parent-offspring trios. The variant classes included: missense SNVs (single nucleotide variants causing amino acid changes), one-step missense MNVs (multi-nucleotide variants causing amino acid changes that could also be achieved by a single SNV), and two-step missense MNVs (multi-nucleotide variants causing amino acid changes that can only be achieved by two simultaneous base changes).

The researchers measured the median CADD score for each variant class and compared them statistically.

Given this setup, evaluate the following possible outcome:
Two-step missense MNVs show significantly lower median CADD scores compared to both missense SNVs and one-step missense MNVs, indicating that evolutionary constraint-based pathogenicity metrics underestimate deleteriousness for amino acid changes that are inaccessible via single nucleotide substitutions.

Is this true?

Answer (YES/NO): NO